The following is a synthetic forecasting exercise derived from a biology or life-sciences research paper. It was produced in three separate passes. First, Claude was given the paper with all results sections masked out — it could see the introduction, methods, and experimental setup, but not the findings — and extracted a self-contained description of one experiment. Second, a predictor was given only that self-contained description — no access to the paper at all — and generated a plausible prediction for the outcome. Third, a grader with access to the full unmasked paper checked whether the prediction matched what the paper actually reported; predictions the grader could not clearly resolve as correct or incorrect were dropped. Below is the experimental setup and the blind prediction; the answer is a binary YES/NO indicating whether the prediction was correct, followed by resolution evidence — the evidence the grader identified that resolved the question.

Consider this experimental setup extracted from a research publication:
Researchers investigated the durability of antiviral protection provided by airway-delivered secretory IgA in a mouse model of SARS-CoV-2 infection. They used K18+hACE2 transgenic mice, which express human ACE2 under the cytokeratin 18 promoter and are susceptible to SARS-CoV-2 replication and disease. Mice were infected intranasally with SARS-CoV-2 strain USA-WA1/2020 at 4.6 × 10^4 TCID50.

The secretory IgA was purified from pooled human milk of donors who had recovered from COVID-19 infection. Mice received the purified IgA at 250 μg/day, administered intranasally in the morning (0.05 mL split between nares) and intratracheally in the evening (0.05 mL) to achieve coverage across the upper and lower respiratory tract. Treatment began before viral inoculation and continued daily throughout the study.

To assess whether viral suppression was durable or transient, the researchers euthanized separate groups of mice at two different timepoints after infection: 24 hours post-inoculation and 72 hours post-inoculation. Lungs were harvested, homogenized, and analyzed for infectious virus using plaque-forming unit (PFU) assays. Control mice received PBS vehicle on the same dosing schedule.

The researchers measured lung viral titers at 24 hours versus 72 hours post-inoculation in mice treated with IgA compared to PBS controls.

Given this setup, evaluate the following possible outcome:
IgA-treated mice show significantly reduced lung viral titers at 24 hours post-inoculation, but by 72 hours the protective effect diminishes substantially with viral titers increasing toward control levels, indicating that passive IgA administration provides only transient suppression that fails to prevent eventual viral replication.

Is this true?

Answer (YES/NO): NO